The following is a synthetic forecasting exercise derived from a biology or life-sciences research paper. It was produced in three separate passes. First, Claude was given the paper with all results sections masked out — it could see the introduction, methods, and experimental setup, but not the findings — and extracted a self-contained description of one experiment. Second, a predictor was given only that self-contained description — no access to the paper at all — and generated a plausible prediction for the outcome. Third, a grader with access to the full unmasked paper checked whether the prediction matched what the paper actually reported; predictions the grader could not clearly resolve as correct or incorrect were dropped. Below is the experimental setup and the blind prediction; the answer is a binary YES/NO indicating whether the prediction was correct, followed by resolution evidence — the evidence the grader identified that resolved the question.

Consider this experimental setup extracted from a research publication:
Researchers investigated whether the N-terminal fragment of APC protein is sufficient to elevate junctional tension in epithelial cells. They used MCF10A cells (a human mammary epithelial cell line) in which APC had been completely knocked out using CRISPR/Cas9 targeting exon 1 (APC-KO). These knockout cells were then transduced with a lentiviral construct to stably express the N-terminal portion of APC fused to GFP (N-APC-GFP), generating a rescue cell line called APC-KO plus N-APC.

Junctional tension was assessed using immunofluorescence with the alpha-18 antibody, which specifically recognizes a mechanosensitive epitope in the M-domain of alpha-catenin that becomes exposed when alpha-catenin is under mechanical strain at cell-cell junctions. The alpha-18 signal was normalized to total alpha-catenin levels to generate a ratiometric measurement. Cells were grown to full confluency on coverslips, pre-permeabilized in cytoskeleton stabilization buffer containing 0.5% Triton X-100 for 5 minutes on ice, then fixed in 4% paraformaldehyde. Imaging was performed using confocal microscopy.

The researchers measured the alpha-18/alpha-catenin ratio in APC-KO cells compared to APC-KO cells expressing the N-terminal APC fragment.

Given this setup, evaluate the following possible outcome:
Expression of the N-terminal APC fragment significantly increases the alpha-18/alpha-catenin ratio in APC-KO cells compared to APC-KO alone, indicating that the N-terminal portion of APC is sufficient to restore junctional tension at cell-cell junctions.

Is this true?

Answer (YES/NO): NO